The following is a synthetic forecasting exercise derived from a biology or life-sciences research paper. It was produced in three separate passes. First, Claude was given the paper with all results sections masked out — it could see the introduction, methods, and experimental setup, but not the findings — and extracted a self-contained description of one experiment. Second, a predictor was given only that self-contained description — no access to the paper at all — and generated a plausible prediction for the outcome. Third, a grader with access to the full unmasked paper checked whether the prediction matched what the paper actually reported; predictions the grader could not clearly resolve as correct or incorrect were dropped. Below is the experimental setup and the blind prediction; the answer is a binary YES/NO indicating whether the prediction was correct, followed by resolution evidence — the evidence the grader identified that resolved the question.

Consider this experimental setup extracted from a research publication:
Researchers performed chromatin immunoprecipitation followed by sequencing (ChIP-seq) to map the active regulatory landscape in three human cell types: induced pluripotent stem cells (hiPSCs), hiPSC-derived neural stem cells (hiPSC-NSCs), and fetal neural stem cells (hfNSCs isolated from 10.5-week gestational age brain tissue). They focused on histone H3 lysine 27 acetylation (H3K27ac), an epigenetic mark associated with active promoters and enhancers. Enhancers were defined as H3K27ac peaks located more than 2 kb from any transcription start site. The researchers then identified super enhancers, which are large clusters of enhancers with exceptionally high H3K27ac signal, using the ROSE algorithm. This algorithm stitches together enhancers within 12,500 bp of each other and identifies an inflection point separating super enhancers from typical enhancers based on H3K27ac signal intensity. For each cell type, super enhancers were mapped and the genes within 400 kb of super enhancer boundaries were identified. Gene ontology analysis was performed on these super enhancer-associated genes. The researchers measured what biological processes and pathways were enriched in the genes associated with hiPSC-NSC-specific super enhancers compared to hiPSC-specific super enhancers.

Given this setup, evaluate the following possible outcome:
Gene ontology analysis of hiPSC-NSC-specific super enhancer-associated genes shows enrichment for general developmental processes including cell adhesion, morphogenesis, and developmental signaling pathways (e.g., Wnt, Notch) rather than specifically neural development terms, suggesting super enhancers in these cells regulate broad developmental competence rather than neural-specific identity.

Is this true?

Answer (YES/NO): NO